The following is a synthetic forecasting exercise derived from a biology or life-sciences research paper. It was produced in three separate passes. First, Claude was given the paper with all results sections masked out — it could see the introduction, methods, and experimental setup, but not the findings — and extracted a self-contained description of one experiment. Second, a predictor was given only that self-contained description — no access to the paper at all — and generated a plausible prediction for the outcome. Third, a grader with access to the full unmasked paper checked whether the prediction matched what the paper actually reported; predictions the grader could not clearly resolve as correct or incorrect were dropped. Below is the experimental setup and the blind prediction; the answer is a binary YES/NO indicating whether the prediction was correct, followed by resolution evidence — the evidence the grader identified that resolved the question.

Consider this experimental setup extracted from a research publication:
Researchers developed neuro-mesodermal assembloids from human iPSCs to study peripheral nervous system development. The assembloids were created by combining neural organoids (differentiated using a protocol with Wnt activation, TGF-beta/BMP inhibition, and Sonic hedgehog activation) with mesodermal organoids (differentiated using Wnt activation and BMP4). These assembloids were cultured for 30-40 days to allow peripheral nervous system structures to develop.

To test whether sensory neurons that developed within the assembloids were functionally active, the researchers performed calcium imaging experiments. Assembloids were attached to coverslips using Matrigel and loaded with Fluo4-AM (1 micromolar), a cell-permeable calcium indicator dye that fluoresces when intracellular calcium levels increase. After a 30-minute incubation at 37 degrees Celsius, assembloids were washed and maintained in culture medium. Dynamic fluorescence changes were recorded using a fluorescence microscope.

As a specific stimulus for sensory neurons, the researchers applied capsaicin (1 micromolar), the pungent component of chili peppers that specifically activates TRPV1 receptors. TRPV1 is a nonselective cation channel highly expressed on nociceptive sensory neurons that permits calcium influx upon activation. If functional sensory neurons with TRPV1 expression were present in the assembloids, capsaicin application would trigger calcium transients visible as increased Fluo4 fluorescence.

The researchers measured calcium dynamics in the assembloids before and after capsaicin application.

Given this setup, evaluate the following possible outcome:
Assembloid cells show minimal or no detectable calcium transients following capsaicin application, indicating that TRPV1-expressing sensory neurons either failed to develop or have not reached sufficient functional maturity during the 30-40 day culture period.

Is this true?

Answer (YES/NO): NO